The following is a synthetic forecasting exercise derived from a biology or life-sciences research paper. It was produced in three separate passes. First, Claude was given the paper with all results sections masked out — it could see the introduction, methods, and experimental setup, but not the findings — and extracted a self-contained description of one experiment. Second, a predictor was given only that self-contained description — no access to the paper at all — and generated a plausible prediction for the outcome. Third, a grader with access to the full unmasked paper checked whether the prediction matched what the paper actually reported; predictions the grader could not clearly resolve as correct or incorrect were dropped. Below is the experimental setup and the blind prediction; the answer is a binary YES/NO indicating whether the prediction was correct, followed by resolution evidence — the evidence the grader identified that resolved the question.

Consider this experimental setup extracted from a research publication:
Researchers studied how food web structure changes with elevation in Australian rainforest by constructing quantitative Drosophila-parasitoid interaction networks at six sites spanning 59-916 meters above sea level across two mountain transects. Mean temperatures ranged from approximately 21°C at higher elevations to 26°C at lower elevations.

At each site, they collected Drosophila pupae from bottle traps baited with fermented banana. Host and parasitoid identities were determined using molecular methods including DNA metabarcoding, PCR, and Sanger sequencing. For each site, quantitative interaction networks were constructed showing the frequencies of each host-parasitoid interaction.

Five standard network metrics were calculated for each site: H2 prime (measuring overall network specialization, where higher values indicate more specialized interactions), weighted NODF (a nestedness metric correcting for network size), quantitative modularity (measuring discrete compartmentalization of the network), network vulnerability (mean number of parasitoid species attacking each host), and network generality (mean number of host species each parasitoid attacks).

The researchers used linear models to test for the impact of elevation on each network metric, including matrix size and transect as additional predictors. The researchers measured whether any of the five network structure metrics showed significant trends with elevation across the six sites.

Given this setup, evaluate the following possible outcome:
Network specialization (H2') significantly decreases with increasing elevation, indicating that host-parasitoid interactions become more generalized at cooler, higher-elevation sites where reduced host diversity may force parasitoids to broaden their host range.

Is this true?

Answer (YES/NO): NO